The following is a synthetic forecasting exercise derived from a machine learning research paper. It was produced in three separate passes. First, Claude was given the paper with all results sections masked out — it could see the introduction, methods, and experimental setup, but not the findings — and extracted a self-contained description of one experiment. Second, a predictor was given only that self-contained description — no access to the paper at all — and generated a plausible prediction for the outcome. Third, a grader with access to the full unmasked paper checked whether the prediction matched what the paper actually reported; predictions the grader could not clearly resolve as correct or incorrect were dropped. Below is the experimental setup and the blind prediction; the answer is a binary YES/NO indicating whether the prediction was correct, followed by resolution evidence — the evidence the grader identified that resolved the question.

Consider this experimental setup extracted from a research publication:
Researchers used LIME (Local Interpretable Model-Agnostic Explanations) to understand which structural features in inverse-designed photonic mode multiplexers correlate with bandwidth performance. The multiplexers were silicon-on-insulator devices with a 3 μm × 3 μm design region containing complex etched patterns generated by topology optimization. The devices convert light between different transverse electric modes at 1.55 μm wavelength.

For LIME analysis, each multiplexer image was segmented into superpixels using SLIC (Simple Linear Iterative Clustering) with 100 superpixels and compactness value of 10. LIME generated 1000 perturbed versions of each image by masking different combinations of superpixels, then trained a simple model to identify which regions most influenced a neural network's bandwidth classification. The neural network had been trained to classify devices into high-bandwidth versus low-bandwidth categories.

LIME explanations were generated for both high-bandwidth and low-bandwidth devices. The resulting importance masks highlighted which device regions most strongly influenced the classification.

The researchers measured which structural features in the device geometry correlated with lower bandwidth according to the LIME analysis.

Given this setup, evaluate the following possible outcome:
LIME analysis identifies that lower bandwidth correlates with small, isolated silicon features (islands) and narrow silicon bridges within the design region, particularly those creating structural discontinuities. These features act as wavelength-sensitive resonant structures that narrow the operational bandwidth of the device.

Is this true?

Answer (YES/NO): NO